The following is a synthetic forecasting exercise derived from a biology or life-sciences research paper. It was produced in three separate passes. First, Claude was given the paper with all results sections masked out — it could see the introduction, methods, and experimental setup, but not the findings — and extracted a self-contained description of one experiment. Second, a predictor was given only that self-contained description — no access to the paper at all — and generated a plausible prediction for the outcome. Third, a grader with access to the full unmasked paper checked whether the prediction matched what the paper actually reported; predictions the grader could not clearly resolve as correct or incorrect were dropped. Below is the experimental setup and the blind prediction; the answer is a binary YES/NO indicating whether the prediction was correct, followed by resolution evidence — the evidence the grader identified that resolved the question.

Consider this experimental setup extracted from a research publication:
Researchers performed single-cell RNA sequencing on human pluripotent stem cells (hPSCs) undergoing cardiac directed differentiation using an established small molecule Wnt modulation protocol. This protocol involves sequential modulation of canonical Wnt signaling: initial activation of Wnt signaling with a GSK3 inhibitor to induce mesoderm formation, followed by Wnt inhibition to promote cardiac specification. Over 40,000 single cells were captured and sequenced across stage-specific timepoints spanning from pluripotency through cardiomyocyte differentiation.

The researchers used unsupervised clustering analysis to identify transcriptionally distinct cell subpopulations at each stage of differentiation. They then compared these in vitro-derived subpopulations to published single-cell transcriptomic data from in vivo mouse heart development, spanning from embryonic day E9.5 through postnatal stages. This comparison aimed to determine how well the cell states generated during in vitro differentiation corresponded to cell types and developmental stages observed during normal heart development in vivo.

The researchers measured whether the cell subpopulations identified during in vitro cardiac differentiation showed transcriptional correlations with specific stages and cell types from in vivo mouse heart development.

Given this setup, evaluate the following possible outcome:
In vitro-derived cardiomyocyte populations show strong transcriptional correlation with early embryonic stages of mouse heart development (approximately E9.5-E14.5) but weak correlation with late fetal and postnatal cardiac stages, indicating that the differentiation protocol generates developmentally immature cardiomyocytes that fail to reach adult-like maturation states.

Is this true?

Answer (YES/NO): NO